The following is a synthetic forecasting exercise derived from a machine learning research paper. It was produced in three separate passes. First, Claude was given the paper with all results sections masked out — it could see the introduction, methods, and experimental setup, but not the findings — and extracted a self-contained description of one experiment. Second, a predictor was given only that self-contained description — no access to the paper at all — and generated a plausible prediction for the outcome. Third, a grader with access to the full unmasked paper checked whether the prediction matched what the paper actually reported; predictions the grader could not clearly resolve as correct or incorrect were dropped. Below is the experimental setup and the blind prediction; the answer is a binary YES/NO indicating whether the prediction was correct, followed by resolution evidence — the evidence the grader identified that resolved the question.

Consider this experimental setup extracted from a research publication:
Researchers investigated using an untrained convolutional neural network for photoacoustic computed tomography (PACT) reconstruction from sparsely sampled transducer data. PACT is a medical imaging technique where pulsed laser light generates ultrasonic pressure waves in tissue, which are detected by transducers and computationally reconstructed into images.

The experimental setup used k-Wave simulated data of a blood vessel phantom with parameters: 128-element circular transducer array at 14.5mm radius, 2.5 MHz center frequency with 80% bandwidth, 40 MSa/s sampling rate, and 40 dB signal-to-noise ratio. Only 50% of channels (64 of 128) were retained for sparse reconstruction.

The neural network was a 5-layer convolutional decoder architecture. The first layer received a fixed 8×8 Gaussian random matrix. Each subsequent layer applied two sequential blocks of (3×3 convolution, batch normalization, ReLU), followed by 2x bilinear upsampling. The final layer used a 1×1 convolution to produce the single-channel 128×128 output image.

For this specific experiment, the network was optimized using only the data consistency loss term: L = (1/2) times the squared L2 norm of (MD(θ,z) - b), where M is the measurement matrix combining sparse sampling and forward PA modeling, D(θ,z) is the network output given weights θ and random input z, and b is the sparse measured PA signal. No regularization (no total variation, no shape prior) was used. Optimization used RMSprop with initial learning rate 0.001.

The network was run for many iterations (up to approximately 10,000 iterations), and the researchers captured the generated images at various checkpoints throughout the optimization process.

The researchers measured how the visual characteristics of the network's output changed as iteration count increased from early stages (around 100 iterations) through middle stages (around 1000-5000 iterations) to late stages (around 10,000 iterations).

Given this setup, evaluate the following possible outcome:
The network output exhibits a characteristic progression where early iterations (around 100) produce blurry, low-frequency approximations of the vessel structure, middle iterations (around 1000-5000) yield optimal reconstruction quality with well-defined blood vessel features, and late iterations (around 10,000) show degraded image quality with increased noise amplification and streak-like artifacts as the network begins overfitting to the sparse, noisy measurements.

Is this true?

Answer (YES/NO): NO